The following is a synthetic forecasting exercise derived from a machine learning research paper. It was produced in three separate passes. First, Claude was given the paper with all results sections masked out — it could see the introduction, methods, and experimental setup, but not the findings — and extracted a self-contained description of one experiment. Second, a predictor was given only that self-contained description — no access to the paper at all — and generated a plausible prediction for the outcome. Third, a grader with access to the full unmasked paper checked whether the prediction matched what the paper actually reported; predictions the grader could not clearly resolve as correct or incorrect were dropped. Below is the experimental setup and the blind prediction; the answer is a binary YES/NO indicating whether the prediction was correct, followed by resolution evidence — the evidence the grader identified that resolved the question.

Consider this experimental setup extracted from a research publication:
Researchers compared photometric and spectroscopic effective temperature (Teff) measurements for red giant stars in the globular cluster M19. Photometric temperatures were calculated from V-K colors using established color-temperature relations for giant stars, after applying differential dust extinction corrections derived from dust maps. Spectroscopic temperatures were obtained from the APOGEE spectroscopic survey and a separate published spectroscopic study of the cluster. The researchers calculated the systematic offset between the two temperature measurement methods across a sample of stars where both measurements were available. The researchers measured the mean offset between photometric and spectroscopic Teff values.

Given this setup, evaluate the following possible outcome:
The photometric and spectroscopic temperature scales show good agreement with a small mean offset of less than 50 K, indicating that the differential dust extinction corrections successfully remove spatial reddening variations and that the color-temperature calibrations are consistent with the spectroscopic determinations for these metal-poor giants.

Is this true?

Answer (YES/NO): NO